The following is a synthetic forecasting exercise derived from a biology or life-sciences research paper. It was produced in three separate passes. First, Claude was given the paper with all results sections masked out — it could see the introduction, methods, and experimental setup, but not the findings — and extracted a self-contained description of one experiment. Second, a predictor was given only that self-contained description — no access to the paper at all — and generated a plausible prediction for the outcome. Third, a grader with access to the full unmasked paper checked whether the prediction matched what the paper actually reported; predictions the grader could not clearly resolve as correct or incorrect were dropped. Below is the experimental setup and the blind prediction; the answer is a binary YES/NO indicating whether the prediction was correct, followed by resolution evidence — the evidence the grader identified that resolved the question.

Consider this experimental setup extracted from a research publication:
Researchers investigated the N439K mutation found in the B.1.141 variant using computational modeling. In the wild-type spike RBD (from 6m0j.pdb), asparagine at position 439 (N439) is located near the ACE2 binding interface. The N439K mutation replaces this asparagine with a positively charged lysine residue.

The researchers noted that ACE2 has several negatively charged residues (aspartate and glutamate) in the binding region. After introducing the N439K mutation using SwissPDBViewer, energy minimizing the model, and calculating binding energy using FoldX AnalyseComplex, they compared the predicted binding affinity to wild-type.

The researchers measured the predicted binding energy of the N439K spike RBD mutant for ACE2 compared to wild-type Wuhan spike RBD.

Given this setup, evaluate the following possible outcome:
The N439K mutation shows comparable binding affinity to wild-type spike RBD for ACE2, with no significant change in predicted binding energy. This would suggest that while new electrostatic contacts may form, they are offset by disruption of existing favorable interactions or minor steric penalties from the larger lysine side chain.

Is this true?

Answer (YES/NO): NO